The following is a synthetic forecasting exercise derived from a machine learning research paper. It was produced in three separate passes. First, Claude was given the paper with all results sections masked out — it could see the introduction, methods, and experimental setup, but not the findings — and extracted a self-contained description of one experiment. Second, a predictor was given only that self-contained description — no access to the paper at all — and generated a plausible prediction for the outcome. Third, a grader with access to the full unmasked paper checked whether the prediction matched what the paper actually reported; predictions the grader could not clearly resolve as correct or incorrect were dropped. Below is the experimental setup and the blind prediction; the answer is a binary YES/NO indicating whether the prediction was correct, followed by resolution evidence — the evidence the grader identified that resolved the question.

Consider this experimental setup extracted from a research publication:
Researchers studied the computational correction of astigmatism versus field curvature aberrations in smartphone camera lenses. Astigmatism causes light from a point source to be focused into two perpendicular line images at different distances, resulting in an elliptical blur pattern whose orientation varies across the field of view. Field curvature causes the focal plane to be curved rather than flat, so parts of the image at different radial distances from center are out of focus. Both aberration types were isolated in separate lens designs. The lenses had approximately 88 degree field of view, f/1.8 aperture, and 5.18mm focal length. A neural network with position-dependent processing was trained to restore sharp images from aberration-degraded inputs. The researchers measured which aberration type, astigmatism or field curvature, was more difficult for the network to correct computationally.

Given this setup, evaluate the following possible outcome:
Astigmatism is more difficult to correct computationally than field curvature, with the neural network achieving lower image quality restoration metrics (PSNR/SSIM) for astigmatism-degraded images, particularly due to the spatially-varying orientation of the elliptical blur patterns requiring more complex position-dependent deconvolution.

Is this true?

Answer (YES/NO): NO